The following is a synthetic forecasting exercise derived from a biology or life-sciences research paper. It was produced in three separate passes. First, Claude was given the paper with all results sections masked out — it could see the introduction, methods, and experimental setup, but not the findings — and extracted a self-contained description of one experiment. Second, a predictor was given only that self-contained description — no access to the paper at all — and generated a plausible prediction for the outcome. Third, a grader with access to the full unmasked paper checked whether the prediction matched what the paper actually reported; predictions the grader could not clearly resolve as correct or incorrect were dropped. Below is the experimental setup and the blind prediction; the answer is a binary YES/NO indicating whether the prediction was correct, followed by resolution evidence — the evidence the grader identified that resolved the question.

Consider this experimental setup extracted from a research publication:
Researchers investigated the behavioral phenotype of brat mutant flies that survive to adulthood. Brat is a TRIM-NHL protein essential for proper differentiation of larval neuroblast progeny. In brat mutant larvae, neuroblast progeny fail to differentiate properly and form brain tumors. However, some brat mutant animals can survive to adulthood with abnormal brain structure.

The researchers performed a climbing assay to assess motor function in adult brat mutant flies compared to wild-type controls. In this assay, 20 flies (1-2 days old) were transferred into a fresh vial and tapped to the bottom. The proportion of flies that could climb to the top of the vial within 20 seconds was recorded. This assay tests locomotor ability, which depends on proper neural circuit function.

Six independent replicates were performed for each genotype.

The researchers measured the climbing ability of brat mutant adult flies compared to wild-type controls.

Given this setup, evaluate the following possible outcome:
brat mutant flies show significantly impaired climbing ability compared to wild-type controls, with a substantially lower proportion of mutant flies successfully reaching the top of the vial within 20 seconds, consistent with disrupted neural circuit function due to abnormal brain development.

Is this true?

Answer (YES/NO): YES